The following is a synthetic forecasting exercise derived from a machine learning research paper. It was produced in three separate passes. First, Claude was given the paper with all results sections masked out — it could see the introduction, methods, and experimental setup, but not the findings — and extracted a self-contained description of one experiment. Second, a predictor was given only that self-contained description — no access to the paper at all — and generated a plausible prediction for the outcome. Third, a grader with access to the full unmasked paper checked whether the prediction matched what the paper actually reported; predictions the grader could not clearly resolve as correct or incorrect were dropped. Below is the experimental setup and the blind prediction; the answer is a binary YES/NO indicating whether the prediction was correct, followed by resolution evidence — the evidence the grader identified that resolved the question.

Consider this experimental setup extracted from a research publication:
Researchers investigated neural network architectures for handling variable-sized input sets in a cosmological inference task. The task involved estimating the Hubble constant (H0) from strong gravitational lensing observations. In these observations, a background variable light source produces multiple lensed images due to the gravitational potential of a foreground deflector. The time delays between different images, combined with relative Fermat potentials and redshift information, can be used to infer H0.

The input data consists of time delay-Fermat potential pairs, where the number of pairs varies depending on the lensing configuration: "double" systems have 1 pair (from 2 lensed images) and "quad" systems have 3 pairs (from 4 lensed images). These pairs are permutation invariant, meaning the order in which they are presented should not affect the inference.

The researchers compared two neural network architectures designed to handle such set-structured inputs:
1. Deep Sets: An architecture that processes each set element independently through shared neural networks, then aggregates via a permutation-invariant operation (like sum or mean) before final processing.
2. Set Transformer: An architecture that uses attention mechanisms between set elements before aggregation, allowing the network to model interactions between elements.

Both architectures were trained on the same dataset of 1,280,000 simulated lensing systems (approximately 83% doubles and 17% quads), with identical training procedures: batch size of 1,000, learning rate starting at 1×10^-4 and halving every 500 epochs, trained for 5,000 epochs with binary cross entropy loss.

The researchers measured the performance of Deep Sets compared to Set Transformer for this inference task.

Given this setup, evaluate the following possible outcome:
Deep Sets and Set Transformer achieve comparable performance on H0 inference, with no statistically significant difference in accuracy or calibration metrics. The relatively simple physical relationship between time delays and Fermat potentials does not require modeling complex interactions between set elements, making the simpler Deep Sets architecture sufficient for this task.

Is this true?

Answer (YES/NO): NO